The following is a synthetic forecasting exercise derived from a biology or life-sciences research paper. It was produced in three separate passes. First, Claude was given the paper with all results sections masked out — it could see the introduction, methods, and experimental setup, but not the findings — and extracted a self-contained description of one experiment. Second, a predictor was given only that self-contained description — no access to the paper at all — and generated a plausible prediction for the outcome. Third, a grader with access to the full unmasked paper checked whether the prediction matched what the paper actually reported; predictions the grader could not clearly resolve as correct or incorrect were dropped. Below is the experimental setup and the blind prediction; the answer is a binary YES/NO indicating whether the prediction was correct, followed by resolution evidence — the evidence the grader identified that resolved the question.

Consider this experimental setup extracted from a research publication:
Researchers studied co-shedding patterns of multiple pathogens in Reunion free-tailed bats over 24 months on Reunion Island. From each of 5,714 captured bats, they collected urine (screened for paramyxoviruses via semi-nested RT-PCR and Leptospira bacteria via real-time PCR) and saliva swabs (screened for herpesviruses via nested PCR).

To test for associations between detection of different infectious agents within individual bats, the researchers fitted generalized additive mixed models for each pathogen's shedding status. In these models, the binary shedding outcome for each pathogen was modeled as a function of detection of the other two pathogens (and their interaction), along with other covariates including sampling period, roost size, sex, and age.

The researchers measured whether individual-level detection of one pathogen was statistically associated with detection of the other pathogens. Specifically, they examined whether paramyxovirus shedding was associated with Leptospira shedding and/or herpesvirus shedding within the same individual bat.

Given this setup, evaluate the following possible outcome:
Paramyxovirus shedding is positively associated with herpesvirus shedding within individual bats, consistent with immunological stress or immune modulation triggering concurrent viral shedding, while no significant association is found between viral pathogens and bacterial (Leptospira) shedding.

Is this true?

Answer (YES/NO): NO